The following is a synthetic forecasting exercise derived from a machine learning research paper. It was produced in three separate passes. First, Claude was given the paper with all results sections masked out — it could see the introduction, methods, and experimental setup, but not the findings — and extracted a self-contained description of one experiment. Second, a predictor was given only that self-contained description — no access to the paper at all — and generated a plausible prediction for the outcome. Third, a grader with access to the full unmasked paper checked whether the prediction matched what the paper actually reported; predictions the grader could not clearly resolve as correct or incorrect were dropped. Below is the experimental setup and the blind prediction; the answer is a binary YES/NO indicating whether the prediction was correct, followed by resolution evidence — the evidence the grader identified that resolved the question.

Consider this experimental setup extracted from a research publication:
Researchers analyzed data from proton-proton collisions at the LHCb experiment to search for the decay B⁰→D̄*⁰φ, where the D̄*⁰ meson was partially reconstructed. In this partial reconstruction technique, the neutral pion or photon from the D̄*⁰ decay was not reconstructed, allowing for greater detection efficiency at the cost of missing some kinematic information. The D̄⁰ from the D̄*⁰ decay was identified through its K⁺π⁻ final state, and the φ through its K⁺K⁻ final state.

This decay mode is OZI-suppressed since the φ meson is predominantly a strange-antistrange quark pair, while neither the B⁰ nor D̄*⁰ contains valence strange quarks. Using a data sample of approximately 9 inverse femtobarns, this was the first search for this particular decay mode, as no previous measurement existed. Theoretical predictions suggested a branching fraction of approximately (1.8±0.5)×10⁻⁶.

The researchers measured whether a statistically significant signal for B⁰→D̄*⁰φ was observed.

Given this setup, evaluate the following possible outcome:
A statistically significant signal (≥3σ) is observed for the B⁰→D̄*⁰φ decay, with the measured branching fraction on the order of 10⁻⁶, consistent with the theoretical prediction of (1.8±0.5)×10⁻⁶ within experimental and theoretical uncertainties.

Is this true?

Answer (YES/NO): YES